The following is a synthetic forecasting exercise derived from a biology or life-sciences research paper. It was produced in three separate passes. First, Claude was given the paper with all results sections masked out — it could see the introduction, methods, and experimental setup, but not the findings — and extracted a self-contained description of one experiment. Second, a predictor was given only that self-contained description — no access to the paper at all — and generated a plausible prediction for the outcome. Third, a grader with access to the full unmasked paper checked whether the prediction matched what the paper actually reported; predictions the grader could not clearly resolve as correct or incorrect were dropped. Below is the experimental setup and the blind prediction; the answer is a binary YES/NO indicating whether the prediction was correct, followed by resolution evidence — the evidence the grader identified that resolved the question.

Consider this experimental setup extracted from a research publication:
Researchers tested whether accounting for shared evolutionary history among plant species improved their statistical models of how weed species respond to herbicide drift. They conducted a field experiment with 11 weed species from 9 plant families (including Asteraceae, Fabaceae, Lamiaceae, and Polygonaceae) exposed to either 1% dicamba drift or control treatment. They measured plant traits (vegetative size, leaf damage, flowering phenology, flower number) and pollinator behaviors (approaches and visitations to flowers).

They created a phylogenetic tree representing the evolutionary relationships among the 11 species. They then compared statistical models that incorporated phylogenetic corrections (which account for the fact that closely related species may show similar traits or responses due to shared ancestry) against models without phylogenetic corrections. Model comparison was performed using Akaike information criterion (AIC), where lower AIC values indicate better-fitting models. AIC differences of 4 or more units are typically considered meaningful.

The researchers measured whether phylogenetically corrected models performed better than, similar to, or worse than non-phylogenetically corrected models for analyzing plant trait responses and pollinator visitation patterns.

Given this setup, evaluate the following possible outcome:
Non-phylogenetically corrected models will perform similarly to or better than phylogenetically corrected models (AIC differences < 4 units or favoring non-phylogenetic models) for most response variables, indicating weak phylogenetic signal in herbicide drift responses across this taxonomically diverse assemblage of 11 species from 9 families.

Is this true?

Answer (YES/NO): YES